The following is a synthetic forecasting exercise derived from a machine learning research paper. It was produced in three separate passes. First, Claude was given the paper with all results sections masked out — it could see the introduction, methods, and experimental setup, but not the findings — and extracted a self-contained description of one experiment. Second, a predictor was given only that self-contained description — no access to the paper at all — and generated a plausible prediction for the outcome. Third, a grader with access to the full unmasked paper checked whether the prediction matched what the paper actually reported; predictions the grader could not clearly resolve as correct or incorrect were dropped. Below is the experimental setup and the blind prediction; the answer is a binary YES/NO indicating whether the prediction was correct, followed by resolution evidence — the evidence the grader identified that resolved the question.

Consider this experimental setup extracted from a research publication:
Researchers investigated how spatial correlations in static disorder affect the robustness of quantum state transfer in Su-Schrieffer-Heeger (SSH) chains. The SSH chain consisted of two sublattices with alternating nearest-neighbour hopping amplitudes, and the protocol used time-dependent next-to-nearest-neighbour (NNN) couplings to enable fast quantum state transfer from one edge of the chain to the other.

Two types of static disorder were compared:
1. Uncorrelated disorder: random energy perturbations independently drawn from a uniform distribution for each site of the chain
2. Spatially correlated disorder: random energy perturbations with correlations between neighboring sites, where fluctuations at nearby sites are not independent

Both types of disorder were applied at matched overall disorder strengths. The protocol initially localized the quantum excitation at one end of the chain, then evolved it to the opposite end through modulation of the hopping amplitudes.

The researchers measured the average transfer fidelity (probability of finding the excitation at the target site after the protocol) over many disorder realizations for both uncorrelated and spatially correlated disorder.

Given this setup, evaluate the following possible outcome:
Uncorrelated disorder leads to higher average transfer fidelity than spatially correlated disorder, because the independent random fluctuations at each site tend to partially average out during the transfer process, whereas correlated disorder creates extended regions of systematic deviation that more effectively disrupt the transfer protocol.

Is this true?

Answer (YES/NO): NO